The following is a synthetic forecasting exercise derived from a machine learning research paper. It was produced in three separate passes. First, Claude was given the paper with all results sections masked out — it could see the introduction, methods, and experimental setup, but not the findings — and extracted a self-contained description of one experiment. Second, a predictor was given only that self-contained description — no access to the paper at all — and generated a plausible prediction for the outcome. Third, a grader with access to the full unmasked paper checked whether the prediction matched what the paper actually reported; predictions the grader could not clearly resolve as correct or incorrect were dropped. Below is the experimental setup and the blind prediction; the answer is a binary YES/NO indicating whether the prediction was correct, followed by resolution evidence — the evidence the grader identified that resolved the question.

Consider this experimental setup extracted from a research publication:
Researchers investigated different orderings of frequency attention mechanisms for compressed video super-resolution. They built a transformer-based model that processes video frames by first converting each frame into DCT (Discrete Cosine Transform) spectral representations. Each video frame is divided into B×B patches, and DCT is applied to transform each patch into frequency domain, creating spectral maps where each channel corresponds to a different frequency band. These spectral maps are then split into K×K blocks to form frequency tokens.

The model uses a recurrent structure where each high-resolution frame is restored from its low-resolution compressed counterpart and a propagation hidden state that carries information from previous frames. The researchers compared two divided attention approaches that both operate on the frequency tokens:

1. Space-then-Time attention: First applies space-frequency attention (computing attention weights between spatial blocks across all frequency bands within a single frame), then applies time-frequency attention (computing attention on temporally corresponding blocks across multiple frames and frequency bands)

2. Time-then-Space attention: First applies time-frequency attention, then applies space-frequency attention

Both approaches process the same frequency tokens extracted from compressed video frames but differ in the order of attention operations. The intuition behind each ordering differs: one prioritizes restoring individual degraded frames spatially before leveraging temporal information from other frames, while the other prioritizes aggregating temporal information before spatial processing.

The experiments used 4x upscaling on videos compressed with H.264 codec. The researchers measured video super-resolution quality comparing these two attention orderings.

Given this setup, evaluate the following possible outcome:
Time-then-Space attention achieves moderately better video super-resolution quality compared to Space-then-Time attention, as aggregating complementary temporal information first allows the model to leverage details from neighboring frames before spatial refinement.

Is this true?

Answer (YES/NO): NO